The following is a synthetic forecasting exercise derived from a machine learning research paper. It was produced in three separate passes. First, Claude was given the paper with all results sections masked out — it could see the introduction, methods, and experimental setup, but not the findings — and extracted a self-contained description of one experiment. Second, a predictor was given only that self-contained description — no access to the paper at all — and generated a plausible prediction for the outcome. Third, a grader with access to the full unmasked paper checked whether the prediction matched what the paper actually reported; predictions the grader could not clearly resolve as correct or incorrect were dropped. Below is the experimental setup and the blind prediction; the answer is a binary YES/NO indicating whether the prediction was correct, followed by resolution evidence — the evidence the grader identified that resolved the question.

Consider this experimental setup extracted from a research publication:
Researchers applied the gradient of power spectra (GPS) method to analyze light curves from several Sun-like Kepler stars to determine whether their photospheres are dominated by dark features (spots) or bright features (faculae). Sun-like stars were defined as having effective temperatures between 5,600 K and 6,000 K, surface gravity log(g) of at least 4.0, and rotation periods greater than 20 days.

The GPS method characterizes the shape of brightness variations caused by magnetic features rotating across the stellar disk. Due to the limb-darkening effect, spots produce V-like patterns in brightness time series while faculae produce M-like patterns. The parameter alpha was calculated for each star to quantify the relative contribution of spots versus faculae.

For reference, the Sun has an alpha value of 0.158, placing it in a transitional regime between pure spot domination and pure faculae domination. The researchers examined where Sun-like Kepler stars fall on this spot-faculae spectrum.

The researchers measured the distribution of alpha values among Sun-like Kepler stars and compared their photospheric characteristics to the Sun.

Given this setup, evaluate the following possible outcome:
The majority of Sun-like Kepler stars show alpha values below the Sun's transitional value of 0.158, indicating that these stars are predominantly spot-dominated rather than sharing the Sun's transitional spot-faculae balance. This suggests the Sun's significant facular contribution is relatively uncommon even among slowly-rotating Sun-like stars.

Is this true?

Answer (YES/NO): NO